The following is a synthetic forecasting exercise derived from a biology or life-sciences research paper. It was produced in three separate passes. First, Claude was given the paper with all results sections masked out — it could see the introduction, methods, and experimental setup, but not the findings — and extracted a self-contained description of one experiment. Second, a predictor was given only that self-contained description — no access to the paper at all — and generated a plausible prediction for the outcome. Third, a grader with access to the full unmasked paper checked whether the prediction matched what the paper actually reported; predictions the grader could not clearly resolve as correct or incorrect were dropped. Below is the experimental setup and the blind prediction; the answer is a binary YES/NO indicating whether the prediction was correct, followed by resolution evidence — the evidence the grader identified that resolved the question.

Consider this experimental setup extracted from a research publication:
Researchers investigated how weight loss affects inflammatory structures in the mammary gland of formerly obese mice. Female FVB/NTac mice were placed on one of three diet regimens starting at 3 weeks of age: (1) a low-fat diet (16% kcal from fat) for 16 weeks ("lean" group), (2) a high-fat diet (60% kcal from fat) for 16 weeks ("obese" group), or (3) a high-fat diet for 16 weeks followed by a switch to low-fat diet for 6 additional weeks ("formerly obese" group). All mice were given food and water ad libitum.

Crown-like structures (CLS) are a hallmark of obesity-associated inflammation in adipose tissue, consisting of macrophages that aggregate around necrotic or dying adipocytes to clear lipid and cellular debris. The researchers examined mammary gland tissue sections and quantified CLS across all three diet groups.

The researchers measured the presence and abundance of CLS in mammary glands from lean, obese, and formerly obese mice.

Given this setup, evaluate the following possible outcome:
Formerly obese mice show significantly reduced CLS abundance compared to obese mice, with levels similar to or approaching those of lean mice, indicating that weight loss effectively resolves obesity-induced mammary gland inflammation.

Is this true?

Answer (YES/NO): YES